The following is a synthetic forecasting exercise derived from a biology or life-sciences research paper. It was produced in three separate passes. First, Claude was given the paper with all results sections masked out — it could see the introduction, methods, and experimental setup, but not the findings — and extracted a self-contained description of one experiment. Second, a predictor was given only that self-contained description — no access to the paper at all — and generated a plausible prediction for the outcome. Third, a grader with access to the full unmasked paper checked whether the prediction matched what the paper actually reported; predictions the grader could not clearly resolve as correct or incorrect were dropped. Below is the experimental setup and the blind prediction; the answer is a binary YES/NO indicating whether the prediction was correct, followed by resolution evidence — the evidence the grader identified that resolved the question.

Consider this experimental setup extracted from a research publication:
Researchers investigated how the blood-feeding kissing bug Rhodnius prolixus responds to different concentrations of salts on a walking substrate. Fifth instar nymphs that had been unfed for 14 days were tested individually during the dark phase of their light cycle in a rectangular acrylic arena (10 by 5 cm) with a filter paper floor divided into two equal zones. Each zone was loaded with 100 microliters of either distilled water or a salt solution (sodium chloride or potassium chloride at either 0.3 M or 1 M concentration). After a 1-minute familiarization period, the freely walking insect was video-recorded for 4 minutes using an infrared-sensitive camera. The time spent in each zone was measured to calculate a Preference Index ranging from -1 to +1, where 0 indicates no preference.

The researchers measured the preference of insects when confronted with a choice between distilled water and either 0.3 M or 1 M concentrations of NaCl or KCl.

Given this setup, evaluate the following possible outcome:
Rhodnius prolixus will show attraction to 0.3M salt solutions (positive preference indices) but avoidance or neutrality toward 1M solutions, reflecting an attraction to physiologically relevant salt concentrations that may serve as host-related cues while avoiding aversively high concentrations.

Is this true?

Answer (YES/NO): YES